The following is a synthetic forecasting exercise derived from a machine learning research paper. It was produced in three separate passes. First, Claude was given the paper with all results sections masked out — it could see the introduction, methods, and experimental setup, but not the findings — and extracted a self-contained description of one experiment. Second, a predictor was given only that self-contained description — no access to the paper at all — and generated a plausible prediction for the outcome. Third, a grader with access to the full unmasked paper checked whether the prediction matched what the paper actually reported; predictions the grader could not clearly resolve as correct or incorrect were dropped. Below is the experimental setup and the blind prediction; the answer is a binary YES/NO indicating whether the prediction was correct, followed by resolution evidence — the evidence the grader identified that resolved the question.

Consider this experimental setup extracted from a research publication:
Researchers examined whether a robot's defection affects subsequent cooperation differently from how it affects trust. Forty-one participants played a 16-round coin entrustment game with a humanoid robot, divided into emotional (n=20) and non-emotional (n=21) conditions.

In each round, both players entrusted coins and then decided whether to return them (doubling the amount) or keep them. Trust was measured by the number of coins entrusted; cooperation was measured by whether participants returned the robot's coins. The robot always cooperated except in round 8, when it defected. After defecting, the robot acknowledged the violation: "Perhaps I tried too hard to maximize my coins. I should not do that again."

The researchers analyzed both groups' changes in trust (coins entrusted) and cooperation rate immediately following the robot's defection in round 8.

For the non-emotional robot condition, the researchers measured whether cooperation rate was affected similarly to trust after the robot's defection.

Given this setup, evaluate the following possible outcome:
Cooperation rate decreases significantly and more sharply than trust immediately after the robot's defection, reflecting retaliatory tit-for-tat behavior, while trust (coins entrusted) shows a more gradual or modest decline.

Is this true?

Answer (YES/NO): NO